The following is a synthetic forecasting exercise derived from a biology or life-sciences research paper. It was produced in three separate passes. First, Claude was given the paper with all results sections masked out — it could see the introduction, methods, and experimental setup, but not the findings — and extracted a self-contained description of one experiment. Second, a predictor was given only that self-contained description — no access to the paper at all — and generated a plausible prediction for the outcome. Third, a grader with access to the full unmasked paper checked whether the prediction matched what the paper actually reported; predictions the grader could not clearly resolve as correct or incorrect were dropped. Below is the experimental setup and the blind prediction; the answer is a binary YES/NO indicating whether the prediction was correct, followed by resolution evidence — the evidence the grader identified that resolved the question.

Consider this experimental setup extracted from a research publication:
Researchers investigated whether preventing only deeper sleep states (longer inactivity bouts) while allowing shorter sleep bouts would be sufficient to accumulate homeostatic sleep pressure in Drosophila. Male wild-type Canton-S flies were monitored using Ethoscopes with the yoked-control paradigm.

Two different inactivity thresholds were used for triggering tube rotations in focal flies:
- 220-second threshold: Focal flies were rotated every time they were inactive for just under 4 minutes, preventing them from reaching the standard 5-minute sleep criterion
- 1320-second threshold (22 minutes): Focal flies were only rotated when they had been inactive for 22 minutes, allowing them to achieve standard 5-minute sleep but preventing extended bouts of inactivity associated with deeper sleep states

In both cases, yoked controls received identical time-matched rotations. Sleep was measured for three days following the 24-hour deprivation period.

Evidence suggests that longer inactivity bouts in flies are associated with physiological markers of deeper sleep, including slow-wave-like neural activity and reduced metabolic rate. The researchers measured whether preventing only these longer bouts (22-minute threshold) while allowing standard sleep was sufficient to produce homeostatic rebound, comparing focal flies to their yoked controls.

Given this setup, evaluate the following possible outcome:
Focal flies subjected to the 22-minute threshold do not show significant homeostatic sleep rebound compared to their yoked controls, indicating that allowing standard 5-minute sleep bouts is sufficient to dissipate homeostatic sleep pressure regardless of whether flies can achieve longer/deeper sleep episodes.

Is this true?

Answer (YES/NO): NO